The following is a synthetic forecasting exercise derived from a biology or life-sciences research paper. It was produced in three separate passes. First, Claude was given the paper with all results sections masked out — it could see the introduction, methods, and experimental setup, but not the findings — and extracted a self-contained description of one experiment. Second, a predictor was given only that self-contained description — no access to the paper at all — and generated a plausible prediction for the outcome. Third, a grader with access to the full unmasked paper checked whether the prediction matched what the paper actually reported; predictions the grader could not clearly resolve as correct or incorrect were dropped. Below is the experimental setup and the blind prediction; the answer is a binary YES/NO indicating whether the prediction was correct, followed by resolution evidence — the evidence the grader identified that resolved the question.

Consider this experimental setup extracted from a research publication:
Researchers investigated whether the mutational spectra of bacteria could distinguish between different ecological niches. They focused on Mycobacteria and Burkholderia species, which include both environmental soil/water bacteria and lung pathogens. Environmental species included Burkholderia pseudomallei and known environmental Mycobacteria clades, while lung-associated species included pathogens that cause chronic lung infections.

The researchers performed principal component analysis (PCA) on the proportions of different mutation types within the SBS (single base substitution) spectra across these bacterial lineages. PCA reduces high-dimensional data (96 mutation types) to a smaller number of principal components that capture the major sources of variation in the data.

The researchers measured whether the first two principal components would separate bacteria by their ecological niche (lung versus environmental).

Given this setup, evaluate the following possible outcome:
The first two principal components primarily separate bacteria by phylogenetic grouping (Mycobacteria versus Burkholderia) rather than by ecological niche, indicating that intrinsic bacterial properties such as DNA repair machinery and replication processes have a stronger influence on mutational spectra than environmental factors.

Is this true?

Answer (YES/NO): NO